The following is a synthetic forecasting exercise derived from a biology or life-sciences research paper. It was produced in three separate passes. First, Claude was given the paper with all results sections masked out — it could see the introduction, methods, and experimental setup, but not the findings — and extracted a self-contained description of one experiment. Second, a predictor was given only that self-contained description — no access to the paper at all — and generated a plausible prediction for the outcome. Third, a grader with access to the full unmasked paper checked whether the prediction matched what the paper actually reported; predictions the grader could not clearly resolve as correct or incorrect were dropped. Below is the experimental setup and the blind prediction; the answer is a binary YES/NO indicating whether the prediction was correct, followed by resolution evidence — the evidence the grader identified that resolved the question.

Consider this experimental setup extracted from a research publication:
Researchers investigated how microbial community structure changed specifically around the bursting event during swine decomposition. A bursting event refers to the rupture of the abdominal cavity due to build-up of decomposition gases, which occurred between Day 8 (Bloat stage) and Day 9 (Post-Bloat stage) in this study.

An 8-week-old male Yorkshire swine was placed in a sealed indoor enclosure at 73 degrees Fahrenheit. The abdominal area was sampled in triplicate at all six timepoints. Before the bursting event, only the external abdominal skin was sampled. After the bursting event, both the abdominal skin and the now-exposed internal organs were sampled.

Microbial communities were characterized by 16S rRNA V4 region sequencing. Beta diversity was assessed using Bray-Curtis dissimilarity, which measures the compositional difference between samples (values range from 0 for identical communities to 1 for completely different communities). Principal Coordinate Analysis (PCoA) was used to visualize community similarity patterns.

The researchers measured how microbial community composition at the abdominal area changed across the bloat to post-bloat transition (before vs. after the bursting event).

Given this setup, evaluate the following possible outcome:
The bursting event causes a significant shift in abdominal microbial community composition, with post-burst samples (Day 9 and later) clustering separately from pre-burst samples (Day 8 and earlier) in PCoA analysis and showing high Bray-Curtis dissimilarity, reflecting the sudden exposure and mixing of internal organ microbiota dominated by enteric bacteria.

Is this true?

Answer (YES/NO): NO